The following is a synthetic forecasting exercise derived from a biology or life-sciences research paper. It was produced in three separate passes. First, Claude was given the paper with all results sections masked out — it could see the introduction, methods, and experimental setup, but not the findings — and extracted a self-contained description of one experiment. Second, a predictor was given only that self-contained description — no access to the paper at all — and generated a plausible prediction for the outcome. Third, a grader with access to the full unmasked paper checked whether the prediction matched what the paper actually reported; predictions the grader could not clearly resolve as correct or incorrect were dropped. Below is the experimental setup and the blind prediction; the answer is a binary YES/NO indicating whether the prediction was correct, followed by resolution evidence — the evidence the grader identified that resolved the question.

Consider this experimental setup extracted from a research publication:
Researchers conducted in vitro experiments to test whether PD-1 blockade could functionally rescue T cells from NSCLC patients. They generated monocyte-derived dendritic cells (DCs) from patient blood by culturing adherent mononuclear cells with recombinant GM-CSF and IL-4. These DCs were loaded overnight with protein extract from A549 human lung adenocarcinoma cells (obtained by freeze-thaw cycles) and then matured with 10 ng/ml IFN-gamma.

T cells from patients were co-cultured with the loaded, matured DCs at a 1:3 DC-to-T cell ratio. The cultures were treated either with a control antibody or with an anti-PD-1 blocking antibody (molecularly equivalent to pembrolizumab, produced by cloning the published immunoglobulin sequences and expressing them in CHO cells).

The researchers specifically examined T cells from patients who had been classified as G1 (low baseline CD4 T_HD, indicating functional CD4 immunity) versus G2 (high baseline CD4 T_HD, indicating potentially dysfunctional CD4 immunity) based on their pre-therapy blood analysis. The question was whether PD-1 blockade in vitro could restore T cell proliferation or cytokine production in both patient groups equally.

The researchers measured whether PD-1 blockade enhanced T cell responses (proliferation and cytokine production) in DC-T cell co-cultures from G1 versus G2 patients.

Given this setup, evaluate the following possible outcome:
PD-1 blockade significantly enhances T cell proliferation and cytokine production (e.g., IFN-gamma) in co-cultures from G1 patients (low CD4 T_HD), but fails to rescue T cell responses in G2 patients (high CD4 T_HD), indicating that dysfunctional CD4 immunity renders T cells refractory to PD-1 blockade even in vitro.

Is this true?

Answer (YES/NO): YES